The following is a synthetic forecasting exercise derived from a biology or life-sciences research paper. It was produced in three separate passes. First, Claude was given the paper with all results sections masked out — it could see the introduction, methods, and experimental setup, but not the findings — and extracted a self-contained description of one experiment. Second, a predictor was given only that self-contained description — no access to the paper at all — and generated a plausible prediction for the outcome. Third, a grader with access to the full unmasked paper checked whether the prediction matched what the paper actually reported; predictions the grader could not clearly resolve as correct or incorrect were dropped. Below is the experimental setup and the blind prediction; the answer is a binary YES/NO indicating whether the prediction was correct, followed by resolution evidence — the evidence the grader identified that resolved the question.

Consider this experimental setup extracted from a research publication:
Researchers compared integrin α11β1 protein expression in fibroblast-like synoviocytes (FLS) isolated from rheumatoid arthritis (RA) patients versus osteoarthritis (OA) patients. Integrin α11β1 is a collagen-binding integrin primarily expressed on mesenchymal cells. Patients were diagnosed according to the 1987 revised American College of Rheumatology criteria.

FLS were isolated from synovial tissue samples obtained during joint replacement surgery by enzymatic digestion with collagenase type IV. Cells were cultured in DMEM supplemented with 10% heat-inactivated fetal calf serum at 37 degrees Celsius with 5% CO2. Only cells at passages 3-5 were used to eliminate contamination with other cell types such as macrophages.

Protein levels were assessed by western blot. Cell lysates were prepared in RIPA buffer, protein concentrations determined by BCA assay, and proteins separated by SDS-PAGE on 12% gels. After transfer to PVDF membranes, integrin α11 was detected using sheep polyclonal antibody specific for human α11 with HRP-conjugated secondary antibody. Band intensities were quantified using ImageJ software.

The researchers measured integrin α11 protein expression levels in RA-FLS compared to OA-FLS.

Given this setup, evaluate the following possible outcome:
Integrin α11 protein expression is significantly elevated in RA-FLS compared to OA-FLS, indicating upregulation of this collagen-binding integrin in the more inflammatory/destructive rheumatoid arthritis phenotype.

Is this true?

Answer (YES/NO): NO